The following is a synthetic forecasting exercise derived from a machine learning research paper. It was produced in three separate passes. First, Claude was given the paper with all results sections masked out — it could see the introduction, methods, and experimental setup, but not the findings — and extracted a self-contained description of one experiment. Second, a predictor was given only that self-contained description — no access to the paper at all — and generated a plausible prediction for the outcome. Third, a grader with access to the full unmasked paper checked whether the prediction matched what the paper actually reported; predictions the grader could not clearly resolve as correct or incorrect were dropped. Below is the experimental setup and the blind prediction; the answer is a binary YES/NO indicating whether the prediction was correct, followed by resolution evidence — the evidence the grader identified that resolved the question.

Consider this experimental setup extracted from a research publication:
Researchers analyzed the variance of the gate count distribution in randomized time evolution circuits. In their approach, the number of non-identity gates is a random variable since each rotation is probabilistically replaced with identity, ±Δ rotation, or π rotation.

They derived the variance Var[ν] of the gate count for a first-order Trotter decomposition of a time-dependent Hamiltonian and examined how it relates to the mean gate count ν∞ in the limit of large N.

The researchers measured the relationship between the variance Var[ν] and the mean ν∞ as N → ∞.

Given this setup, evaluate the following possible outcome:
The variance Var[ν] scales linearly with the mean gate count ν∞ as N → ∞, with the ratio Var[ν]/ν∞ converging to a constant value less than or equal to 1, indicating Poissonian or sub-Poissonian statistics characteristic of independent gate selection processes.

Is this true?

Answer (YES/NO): YES